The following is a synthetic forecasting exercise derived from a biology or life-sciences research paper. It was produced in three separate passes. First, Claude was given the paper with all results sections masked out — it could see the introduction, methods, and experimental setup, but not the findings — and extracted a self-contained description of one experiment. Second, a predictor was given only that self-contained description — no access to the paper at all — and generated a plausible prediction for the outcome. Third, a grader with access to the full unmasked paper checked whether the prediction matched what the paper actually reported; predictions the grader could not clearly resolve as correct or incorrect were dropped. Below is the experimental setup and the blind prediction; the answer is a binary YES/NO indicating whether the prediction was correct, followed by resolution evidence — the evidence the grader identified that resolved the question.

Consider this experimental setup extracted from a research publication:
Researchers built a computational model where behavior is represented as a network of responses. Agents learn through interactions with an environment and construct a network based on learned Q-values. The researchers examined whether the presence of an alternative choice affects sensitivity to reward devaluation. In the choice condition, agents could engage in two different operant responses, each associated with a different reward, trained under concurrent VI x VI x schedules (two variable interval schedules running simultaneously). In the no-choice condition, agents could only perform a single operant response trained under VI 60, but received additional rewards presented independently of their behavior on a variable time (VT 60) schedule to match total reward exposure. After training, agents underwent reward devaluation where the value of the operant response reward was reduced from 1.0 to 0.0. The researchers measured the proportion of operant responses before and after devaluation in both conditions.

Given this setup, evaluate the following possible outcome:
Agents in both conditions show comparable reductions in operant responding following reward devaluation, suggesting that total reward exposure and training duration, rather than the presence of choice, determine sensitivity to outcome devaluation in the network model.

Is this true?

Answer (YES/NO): NO